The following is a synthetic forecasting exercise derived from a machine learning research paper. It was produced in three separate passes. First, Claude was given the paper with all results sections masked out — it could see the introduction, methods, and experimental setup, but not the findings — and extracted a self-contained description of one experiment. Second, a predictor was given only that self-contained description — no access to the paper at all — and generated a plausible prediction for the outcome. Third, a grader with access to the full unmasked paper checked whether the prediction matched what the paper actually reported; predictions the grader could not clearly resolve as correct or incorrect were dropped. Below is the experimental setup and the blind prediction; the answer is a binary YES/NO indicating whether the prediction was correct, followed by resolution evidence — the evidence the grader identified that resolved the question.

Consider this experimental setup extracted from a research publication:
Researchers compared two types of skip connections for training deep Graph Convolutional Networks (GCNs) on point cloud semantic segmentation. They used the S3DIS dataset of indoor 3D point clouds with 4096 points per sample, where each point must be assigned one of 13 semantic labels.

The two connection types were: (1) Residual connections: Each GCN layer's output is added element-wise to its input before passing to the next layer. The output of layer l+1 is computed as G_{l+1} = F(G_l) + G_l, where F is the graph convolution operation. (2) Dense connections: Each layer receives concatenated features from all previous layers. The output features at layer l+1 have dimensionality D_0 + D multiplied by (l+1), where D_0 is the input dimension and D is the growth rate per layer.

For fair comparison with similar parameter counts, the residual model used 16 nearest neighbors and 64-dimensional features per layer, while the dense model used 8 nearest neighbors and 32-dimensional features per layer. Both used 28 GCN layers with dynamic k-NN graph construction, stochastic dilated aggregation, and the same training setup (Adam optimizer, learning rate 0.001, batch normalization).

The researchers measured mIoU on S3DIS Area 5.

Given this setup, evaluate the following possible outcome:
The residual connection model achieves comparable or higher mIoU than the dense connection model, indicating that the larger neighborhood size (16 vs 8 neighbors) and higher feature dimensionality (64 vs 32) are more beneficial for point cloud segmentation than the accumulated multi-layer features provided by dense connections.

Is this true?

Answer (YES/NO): YES